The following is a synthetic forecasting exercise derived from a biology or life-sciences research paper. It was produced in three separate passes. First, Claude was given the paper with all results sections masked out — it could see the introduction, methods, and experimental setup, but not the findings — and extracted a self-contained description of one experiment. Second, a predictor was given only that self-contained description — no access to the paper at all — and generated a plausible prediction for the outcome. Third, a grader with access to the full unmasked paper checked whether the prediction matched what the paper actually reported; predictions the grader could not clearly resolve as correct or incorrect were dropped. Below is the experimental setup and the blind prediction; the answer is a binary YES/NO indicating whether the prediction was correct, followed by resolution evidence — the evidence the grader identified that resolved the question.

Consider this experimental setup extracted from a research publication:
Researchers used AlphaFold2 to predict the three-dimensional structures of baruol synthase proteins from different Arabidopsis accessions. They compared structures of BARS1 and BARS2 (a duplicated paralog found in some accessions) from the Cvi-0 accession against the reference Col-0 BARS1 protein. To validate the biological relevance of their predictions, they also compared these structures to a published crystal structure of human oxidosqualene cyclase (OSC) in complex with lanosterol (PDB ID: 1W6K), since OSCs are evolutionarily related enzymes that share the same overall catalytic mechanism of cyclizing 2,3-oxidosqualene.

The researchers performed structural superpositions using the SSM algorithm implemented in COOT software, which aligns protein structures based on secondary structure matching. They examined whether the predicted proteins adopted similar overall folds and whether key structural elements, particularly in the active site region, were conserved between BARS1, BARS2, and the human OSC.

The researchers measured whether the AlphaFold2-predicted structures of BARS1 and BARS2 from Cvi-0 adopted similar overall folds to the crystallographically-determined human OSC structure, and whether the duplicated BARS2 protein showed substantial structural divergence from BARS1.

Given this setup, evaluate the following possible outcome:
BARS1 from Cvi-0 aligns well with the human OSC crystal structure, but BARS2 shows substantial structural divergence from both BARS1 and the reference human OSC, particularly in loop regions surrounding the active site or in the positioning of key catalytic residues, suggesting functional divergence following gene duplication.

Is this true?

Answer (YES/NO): NO